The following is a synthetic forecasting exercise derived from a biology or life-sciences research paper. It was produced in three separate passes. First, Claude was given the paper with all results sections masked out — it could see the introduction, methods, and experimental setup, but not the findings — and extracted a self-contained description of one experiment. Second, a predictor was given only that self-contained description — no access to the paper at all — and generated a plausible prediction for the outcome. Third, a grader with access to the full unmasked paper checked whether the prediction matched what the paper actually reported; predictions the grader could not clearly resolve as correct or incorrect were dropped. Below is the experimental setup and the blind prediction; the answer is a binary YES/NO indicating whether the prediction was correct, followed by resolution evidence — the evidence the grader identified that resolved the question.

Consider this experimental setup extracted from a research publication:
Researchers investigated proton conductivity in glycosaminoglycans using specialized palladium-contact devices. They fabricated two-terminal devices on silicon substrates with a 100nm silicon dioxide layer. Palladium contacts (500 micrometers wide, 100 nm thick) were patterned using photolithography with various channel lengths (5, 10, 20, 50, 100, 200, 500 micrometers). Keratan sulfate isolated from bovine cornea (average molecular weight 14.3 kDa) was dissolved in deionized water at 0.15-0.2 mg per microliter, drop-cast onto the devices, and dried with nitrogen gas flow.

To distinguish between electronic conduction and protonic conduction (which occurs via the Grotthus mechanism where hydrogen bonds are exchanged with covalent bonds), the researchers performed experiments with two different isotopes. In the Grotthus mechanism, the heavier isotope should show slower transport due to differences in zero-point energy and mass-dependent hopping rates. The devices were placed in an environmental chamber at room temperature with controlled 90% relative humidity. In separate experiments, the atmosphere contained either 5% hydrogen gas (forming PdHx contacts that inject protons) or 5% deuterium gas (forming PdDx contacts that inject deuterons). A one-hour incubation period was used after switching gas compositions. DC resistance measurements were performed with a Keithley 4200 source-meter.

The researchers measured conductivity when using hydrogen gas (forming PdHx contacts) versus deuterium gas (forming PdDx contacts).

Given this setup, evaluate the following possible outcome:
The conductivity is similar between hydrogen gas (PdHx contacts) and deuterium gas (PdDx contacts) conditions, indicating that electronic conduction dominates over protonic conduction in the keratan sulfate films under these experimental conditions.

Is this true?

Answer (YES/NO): NO